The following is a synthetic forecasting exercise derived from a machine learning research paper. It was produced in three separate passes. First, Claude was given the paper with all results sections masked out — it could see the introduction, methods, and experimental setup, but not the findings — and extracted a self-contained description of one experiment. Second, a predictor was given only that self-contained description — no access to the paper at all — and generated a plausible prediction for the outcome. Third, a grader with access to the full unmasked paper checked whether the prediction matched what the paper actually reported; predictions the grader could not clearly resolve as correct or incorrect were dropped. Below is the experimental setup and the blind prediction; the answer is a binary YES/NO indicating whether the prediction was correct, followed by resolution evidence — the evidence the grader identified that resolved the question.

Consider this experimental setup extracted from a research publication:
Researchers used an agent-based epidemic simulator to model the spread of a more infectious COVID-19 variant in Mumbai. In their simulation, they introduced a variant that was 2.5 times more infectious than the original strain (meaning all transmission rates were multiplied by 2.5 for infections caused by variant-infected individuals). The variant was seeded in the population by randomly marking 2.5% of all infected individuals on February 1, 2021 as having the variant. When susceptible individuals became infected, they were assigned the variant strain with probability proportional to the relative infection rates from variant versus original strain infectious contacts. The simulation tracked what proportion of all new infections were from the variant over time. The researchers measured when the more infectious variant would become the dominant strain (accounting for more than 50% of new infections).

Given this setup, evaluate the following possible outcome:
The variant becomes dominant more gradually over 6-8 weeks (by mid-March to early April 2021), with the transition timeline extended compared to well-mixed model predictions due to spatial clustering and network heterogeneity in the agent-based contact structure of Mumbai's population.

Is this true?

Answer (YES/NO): YES